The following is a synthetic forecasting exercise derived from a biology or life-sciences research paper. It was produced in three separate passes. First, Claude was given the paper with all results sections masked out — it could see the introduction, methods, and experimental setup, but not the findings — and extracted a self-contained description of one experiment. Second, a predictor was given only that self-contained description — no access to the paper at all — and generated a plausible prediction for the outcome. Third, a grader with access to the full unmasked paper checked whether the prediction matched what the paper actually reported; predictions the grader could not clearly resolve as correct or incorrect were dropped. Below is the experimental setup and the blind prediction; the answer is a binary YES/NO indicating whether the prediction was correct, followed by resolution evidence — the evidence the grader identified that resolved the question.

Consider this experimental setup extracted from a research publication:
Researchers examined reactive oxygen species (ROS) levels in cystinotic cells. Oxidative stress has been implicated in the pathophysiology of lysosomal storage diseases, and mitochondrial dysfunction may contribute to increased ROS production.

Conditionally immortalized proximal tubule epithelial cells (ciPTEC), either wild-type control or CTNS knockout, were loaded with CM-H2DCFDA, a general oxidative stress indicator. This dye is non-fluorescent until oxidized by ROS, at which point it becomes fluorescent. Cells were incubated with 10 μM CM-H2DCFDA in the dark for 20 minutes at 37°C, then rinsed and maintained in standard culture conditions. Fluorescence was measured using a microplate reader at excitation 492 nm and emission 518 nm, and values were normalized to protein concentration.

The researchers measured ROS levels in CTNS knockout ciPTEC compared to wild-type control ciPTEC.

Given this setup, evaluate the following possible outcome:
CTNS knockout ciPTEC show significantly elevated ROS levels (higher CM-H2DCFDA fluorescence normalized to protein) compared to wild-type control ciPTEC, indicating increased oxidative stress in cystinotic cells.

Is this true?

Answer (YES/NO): YES